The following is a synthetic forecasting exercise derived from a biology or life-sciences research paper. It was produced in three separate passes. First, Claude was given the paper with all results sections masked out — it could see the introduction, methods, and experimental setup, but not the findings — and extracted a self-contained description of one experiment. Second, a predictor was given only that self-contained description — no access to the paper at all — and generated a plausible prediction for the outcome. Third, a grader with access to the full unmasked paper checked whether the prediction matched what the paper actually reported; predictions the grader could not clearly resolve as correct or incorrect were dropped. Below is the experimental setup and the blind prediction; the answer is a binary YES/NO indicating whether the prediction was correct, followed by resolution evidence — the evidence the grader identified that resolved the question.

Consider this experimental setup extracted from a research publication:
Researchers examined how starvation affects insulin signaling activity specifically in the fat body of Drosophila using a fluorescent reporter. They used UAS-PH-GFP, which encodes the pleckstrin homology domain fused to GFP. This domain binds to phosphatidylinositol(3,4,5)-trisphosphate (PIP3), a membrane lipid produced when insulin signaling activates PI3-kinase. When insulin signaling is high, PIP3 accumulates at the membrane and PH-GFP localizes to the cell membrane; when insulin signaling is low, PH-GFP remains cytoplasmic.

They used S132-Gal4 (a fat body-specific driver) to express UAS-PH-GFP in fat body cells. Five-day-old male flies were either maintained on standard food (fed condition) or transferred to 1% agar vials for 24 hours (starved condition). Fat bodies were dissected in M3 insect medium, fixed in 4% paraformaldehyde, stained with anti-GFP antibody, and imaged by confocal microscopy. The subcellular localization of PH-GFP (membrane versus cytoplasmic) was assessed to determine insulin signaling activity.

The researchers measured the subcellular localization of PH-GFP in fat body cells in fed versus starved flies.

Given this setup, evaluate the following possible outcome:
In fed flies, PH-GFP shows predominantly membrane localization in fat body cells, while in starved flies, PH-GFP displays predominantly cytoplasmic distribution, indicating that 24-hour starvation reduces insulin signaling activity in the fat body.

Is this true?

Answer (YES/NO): YES